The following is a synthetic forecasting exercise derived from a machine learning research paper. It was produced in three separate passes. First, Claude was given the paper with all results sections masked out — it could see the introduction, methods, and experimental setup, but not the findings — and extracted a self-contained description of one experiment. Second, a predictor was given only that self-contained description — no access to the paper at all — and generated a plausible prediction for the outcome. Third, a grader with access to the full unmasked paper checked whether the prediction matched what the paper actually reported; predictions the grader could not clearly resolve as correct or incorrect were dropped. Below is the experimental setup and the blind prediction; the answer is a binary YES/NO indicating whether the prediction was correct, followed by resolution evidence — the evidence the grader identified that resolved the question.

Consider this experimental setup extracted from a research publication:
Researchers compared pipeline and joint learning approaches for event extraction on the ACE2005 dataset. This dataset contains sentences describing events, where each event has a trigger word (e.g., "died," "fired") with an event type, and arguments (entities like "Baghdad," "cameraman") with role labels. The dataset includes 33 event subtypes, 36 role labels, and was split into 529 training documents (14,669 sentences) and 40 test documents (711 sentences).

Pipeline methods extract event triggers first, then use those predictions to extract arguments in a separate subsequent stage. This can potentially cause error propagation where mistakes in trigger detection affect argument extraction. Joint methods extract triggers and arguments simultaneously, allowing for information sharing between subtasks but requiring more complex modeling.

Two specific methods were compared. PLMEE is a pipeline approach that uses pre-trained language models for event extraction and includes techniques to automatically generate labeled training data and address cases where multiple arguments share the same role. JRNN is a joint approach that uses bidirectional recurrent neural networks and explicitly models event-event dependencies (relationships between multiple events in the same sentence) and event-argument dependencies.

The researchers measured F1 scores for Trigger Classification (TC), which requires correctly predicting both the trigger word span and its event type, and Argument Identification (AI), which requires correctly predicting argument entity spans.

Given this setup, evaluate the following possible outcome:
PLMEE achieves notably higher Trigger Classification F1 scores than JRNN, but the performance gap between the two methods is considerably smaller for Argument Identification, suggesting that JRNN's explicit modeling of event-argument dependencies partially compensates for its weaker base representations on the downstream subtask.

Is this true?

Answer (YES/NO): YES